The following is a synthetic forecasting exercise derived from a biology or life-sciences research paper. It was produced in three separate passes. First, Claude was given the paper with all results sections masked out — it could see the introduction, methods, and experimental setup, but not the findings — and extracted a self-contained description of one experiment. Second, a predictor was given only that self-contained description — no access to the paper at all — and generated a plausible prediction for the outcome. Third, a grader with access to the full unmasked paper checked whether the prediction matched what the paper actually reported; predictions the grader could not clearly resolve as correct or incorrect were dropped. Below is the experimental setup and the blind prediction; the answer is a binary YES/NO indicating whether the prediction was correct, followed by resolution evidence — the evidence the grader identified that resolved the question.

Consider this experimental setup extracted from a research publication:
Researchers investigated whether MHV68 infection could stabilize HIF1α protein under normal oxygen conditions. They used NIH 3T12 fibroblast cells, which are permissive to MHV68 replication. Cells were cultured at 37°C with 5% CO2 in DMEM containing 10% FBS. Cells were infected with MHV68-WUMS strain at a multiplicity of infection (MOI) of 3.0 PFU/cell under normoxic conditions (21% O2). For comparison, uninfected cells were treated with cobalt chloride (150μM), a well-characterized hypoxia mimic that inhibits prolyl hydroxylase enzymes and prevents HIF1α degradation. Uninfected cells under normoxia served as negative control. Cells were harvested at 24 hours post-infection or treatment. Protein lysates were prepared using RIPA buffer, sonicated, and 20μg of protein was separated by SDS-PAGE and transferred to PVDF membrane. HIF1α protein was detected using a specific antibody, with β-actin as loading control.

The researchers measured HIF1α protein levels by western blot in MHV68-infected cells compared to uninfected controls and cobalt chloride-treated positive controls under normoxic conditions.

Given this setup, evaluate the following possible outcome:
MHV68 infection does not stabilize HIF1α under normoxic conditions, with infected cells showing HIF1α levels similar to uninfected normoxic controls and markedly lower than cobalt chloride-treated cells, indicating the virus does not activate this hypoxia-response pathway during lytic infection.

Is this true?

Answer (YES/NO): NO